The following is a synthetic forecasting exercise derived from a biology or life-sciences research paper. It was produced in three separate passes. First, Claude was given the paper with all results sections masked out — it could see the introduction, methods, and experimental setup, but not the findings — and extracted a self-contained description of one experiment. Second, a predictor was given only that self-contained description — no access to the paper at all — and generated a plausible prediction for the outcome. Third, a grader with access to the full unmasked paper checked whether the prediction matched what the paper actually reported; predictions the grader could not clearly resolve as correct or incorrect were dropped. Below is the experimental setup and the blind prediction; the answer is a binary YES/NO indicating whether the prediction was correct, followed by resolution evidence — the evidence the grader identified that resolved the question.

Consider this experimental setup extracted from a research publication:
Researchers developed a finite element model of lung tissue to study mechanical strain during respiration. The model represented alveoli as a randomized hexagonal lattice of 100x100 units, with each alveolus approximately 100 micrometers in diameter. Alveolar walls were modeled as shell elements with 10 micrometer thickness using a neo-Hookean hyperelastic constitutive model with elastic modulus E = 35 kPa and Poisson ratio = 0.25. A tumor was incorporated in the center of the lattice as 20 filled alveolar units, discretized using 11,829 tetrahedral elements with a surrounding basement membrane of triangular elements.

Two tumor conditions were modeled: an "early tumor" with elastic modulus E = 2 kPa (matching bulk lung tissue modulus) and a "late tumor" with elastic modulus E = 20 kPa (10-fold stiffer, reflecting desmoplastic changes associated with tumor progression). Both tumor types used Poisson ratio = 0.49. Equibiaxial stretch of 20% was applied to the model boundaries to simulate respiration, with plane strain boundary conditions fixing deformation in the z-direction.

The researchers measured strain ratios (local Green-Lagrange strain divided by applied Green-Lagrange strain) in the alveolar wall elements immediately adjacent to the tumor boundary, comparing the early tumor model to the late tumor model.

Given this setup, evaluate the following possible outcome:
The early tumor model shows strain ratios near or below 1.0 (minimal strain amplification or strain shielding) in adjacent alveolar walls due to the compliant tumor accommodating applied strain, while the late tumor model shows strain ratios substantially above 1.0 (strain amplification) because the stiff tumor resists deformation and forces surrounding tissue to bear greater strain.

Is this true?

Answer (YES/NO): NO